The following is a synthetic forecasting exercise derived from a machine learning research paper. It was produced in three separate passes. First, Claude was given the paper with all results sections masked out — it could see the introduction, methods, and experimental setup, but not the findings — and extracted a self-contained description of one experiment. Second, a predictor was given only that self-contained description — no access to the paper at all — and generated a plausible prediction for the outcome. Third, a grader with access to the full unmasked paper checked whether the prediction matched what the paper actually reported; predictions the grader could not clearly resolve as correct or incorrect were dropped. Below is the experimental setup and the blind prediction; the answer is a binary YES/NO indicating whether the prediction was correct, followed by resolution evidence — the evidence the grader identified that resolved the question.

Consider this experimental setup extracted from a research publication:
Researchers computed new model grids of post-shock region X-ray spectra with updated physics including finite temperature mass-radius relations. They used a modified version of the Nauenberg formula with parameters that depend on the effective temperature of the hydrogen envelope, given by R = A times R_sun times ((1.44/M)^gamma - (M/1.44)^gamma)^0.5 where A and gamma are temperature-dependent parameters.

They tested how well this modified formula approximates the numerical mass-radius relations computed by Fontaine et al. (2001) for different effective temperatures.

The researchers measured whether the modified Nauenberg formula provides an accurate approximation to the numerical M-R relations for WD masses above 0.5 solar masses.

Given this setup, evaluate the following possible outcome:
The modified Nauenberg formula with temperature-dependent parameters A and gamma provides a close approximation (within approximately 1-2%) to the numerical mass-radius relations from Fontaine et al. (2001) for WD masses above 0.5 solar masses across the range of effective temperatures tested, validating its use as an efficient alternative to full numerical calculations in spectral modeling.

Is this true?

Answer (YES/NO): NO